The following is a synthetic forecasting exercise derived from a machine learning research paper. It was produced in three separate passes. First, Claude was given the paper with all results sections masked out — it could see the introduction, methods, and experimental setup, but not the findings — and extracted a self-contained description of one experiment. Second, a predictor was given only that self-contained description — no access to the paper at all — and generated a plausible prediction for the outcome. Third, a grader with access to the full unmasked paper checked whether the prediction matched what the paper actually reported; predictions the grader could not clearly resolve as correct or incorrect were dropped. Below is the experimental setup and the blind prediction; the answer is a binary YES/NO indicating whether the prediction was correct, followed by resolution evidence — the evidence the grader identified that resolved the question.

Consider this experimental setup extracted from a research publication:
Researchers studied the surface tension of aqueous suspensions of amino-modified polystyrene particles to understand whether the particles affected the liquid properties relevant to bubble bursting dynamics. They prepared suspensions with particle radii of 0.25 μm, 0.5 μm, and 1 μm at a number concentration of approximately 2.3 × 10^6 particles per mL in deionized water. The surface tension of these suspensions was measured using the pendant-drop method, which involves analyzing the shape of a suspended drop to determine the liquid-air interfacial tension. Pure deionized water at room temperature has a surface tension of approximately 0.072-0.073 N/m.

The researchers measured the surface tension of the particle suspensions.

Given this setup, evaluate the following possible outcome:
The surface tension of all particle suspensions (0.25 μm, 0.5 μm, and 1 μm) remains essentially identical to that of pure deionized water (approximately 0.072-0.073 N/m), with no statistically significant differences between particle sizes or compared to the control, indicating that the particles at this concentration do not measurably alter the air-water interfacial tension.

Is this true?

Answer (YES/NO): YES